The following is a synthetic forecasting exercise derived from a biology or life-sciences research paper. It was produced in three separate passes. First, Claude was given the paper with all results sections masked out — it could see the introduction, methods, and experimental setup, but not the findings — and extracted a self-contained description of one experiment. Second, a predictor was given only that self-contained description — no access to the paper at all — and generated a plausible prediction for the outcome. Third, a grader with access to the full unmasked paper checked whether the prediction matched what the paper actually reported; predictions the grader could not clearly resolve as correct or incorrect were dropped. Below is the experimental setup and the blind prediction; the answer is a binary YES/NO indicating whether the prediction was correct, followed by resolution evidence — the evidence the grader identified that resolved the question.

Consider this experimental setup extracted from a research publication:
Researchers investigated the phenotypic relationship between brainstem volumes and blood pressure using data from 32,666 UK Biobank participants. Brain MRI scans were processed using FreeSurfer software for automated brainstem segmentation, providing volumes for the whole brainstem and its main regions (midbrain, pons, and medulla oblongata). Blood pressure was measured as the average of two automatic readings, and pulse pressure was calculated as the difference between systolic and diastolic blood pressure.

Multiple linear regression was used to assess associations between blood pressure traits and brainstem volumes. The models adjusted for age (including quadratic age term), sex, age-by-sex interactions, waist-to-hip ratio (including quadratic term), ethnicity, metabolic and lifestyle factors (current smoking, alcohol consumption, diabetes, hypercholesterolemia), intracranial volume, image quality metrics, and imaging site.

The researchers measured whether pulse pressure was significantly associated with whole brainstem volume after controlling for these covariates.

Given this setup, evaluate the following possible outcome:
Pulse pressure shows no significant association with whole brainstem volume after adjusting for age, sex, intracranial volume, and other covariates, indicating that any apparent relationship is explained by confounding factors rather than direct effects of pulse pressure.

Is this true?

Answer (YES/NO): NO